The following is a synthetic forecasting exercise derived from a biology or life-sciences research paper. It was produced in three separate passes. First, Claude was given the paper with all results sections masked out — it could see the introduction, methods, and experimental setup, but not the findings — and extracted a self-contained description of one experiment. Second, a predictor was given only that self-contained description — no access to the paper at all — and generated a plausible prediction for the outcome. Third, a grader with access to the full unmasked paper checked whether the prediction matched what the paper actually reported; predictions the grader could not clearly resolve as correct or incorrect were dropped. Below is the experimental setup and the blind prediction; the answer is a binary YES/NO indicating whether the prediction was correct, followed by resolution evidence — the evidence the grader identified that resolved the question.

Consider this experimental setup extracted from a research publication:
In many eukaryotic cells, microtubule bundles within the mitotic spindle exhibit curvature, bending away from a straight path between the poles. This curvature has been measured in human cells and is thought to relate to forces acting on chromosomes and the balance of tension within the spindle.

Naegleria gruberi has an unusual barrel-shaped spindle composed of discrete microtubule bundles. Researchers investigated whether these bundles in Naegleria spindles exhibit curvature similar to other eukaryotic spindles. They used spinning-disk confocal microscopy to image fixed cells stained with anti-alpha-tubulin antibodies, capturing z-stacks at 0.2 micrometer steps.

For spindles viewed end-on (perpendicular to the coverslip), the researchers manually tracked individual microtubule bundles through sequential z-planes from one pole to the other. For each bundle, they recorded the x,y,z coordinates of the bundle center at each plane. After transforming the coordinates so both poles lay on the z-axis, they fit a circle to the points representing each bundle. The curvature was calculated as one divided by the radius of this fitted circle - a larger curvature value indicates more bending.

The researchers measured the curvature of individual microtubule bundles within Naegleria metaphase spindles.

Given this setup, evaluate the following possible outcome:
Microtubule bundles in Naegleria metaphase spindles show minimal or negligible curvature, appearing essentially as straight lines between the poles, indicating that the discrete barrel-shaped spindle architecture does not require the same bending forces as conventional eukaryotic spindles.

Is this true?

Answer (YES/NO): NO